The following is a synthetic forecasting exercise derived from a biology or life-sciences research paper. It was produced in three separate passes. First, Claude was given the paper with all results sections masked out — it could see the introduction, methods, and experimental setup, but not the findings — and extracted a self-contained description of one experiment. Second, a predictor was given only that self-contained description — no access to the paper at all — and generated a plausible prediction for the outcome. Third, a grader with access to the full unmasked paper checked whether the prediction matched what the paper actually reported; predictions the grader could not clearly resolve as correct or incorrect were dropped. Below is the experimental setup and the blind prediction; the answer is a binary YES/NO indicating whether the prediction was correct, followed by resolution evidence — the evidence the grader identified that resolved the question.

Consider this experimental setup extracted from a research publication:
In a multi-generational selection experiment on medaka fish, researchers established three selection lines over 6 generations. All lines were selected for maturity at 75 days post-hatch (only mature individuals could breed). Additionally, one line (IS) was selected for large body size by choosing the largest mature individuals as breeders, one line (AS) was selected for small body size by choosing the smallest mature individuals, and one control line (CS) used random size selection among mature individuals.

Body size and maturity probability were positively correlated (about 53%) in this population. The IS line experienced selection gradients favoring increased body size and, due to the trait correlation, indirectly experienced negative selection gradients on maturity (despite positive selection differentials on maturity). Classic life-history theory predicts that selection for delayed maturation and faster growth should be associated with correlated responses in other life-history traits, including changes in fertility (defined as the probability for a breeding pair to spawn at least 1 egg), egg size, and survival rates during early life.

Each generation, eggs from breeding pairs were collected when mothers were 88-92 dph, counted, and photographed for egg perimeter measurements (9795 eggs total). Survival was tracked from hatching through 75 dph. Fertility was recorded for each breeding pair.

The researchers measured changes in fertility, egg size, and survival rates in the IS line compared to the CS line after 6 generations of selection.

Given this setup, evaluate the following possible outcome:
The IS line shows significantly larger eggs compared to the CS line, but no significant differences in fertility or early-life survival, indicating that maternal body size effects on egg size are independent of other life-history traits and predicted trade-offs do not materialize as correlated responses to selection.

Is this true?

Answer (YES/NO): NO